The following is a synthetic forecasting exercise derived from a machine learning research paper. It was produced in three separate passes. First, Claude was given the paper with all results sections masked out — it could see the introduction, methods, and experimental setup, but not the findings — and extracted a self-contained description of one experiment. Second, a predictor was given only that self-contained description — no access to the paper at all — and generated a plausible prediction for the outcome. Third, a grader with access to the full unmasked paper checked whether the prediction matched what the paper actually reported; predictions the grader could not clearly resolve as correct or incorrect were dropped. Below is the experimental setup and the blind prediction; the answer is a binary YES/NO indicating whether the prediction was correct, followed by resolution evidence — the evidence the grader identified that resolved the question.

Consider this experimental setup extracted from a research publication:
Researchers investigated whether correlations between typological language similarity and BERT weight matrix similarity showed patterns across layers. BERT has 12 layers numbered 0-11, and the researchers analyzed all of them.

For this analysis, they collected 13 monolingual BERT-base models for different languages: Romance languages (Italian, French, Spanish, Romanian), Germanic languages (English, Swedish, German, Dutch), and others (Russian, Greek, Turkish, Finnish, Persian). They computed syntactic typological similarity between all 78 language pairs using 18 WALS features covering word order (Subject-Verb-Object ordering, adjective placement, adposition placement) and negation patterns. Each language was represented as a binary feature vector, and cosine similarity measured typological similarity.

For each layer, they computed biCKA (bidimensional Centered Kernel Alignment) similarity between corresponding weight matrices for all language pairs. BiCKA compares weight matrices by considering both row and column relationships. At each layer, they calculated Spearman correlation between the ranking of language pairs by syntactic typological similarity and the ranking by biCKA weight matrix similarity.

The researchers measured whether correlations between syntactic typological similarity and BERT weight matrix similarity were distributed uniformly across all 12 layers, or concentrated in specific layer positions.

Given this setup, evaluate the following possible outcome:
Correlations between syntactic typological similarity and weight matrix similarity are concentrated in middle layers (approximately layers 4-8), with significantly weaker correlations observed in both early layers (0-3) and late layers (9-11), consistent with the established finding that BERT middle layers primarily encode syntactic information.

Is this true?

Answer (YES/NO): YES